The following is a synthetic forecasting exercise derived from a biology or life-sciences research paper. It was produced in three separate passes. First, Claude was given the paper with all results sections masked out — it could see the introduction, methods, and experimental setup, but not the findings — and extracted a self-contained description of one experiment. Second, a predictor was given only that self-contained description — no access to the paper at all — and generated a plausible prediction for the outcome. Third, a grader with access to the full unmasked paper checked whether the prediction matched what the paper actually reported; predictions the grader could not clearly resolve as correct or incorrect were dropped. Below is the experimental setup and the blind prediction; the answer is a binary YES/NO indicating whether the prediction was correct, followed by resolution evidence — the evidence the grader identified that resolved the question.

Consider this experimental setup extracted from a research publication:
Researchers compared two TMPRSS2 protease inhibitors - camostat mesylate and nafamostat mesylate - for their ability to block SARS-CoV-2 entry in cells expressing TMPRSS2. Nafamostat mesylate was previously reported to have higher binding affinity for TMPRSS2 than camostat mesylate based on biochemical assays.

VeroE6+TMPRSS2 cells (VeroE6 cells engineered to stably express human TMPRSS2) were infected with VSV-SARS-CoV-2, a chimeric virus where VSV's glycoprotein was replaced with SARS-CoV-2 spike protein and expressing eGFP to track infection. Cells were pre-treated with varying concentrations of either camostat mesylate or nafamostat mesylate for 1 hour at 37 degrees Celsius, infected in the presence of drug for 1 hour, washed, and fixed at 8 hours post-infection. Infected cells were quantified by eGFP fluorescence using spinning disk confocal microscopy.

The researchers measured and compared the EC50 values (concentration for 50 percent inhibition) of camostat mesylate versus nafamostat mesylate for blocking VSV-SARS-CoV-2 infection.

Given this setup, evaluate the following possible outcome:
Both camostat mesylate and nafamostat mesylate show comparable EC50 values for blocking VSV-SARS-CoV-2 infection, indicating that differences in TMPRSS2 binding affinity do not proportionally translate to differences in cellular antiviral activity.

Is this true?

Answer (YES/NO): NO